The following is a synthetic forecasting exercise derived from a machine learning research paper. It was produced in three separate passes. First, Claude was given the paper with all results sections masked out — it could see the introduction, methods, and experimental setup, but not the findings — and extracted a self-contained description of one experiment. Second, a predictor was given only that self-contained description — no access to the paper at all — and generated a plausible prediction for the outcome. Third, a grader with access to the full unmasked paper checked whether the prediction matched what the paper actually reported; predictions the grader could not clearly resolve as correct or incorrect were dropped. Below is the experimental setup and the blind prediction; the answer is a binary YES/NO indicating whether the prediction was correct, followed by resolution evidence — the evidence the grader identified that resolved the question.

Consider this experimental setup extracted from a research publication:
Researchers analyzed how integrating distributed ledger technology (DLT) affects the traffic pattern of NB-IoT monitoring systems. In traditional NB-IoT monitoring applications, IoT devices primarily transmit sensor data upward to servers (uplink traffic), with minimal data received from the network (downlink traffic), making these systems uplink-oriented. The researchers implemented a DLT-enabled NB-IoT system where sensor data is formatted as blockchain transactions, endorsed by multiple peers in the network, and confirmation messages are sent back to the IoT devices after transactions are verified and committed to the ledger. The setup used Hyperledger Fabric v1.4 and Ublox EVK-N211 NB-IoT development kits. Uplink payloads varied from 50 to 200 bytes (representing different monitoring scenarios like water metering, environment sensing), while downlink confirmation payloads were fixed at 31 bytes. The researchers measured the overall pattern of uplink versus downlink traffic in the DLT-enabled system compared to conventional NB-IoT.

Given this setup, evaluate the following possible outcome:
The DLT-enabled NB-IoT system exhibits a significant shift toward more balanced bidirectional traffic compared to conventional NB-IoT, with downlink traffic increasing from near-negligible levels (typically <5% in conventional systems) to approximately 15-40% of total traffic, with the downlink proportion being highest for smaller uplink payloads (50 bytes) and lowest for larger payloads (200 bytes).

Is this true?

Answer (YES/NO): NO